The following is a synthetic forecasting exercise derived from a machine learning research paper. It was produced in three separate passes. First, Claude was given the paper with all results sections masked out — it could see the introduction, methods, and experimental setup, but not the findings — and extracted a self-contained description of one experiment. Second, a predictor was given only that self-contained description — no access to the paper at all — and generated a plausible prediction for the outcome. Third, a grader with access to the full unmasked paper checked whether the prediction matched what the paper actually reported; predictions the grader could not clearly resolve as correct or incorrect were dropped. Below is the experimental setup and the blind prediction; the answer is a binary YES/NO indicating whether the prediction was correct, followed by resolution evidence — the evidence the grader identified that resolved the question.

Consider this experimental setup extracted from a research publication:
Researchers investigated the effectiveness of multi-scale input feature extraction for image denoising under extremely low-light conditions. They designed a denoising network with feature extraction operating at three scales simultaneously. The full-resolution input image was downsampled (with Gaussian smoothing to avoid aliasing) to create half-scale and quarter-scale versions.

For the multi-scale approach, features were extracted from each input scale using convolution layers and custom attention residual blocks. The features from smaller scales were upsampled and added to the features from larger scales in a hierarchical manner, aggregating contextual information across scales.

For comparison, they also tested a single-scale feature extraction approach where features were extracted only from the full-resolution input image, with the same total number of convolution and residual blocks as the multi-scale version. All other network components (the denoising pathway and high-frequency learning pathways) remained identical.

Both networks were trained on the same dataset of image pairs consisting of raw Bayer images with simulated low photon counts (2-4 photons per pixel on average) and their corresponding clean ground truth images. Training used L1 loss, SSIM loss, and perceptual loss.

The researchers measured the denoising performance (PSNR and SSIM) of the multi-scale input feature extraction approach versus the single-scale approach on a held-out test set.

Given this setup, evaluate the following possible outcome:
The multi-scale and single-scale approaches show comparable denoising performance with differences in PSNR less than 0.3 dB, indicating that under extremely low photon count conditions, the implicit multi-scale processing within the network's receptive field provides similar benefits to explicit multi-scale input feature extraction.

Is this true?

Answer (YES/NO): NO